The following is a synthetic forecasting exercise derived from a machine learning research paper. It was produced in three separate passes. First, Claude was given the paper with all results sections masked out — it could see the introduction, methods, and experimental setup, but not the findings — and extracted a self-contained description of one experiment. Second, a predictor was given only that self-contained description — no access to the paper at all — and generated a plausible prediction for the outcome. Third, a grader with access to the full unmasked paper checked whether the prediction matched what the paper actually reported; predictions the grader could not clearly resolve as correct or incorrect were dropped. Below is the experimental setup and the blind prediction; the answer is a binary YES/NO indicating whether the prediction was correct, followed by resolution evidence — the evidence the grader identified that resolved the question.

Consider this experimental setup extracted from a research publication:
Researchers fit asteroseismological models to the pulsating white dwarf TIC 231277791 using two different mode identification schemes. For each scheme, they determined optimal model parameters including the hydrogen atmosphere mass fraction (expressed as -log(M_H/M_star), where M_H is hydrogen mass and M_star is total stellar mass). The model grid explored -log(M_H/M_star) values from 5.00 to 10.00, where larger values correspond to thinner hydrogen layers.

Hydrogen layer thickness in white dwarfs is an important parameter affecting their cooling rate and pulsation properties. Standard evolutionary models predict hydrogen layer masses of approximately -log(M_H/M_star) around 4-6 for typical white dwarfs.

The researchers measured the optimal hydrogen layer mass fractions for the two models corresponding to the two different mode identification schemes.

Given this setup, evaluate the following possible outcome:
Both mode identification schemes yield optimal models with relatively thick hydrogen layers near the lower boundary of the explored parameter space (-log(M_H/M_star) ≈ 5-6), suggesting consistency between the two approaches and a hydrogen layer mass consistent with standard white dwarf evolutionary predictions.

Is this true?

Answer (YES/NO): NO